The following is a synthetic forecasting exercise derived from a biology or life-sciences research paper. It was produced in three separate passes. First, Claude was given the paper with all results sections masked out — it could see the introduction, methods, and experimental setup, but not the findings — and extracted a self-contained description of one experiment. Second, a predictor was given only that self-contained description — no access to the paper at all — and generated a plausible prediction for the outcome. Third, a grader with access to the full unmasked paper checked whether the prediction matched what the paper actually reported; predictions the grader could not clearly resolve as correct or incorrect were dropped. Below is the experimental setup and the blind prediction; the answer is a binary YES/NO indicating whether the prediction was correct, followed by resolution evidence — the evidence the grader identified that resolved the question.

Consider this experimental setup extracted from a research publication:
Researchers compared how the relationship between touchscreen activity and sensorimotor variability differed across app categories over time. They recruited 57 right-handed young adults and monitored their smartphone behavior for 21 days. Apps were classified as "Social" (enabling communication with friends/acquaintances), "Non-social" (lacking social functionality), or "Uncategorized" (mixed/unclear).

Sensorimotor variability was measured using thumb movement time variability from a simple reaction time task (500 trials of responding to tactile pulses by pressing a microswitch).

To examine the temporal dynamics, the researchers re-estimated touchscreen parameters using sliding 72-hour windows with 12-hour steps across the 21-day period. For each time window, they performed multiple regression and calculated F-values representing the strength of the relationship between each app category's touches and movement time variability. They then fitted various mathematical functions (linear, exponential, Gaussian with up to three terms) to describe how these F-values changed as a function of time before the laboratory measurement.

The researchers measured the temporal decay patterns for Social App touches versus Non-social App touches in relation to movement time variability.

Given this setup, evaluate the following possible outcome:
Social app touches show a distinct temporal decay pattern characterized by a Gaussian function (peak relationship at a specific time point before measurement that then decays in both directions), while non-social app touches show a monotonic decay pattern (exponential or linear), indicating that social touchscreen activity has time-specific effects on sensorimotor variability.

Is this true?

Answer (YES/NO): NO